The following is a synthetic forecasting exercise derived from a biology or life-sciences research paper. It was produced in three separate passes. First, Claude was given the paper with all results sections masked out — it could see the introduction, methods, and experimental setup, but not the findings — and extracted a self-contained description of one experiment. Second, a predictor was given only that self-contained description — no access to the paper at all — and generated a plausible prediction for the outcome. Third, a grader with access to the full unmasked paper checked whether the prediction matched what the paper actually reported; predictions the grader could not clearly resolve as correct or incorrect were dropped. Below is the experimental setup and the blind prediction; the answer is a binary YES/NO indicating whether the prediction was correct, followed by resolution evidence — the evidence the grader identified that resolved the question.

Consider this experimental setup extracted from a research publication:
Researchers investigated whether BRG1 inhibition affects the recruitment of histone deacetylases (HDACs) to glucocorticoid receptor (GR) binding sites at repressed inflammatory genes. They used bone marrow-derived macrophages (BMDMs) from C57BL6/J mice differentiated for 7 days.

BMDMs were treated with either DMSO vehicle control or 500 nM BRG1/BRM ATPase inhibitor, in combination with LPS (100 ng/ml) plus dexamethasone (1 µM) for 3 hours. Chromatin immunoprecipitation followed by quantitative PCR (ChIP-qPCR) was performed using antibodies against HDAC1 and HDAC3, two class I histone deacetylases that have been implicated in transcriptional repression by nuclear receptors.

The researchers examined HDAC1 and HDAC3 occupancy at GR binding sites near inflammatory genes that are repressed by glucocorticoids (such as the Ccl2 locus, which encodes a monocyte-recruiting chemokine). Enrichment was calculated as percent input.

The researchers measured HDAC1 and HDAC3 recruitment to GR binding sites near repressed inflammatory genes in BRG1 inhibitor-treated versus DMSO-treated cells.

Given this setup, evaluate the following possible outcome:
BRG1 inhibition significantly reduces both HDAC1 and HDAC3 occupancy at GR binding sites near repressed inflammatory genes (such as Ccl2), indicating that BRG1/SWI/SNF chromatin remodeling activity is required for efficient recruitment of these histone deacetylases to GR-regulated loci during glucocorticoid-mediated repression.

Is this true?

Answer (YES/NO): YES